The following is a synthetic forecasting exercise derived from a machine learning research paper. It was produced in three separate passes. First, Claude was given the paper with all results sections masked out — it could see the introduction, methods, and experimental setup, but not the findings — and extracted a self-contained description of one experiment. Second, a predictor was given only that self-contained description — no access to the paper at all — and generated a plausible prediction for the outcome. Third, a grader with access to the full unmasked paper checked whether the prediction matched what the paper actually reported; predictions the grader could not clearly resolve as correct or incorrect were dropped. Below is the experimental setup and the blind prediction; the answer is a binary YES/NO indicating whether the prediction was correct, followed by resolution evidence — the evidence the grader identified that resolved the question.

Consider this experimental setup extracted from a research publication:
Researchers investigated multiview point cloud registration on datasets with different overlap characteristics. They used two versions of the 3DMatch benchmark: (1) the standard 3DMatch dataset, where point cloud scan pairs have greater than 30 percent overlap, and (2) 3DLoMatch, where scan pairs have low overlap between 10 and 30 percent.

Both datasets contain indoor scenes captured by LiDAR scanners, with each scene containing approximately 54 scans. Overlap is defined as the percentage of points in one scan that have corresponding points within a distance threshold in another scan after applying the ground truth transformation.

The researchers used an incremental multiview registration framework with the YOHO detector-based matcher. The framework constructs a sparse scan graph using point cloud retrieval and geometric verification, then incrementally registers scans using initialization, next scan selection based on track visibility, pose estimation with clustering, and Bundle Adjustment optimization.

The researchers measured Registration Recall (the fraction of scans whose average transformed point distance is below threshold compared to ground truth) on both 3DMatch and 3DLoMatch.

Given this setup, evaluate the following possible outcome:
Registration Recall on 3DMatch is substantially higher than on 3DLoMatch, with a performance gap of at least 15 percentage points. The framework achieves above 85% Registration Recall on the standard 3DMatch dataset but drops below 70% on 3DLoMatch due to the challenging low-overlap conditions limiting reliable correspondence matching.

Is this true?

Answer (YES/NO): NO